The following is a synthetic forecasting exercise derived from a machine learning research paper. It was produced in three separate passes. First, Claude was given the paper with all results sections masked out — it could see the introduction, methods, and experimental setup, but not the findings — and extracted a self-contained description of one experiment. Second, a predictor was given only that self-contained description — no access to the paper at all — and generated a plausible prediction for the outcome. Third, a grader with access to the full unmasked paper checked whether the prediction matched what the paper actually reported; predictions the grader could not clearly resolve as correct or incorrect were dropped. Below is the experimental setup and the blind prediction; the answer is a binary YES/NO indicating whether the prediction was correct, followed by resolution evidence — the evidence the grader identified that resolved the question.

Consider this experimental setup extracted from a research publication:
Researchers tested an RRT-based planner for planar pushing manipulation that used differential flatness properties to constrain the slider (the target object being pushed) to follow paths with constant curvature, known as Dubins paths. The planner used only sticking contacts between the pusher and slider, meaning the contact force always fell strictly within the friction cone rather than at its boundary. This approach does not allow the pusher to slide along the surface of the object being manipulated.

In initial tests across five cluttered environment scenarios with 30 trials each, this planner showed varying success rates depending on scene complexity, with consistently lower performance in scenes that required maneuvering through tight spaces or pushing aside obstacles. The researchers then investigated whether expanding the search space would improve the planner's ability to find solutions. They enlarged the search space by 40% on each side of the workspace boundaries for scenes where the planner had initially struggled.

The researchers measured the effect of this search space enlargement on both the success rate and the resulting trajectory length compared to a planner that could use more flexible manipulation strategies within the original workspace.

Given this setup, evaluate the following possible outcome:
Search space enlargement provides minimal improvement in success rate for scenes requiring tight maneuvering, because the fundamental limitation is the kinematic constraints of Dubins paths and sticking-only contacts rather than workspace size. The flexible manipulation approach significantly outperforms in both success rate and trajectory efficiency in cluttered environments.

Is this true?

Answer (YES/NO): NO